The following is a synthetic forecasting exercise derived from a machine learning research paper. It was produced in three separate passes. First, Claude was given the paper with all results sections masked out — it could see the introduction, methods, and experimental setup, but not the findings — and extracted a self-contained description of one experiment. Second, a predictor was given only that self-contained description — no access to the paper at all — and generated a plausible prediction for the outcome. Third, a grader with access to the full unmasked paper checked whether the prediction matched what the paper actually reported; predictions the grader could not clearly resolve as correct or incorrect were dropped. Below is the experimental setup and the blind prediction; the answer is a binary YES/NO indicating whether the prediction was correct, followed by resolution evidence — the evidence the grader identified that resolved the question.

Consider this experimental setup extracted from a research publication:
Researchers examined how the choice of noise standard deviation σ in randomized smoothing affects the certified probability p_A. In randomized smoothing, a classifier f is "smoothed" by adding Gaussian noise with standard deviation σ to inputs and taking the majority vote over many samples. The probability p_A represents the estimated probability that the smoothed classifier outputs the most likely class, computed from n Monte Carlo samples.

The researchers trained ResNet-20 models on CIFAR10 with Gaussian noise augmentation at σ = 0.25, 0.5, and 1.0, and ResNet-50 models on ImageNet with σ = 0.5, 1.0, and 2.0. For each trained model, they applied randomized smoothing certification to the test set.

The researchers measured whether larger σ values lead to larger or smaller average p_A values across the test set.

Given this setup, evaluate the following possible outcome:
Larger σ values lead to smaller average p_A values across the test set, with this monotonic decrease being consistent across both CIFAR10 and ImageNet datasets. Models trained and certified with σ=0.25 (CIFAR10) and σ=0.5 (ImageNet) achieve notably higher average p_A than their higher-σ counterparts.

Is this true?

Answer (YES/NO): YES